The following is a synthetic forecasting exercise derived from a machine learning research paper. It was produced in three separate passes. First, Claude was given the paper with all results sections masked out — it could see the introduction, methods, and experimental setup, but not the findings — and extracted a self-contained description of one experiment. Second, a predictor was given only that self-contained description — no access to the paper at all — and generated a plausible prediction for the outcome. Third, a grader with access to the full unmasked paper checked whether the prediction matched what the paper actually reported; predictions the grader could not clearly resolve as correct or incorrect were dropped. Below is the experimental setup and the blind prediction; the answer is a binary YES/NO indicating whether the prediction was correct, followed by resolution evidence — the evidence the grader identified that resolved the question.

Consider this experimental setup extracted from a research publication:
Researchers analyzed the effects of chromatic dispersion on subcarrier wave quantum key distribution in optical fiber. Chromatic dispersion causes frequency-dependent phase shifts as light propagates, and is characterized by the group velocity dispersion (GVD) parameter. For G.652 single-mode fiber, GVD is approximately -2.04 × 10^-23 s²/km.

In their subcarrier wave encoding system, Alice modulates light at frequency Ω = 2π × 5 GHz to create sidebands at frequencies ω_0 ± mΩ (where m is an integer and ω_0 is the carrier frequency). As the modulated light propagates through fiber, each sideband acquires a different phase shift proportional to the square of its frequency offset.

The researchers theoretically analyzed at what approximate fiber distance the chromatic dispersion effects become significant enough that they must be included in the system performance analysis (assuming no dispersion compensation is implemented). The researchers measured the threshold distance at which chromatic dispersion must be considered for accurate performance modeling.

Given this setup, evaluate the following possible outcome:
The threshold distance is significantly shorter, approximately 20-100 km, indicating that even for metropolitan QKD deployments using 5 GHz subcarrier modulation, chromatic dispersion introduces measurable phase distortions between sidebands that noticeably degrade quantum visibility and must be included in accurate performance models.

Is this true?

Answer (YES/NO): YES